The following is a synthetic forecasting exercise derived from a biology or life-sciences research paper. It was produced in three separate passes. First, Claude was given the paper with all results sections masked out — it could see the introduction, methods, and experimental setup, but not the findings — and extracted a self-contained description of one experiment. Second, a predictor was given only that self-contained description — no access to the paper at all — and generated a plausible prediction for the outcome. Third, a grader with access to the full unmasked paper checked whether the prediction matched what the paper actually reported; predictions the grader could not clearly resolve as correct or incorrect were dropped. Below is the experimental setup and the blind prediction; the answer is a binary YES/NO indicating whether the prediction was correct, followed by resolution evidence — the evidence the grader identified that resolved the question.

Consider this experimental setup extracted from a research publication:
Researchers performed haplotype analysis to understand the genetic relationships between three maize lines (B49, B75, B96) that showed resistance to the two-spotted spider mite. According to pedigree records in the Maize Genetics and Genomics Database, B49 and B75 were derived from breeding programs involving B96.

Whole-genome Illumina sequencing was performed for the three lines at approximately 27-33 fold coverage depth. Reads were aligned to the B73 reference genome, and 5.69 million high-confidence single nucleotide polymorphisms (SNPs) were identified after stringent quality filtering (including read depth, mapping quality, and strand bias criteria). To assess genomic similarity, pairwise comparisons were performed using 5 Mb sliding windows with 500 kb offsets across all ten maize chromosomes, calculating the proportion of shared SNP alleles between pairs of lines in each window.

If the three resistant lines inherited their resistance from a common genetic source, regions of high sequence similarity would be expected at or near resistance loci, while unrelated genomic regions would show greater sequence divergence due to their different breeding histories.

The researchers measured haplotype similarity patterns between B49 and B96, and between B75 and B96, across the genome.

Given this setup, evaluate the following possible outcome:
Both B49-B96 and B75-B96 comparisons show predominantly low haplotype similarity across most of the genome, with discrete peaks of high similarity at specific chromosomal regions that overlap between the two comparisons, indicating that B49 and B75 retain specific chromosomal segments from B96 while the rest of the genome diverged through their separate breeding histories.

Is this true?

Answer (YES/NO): NO